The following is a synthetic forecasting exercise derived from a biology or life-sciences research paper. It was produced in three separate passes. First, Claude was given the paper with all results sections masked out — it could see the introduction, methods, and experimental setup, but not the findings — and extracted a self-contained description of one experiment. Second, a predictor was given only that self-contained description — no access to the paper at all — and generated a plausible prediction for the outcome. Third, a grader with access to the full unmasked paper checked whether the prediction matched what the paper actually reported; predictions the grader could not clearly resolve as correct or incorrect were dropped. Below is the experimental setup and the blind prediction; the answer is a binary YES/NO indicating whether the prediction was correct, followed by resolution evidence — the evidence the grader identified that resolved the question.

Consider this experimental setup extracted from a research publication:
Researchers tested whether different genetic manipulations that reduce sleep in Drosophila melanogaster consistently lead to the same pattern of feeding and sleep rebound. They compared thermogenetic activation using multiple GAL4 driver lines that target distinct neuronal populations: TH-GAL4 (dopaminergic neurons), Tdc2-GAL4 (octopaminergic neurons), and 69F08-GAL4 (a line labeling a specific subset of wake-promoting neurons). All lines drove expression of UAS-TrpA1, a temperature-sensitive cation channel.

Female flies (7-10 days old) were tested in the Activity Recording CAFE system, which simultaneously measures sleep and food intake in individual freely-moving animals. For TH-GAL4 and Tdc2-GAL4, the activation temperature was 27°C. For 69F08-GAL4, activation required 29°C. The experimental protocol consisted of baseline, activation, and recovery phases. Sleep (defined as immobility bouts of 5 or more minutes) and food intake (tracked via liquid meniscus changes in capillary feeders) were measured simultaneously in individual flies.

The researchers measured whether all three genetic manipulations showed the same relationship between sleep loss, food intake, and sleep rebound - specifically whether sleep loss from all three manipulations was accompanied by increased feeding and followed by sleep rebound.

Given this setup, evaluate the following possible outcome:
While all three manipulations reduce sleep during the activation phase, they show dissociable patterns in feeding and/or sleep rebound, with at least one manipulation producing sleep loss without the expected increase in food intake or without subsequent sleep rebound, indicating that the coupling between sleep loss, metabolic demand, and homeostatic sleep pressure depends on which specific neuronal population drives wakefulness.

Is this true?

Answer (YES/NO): YES